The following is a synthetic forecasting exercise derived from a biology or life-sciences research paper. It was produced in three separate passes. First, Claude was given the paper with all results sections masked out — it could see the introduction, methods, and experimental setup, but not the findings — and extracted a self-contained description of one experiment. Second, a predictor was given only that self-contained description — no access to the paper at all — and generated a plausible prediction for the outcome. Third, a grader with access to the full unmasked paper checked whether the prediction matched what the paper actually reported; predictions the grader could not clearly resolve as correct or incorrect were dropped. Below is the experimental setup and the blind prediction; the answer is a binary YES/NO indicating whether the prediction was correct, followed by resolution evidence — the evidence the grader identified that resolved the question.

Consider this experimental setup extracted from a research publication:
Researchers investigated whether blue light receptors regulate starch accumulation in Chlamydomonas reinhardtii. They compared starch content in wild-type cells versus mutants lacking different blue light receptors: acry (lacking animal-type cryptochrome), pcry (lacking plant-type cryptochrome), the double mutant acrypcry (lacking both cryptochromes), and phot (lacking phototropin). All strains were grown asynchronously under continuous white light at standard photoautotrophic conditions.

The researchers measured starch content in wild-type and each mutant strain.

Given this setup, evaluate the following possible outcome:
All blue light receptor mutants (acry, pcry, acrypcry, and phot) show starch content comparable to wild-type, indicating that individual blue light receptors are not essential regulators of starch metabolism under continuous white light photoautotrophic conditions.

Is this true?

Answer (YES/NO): NO